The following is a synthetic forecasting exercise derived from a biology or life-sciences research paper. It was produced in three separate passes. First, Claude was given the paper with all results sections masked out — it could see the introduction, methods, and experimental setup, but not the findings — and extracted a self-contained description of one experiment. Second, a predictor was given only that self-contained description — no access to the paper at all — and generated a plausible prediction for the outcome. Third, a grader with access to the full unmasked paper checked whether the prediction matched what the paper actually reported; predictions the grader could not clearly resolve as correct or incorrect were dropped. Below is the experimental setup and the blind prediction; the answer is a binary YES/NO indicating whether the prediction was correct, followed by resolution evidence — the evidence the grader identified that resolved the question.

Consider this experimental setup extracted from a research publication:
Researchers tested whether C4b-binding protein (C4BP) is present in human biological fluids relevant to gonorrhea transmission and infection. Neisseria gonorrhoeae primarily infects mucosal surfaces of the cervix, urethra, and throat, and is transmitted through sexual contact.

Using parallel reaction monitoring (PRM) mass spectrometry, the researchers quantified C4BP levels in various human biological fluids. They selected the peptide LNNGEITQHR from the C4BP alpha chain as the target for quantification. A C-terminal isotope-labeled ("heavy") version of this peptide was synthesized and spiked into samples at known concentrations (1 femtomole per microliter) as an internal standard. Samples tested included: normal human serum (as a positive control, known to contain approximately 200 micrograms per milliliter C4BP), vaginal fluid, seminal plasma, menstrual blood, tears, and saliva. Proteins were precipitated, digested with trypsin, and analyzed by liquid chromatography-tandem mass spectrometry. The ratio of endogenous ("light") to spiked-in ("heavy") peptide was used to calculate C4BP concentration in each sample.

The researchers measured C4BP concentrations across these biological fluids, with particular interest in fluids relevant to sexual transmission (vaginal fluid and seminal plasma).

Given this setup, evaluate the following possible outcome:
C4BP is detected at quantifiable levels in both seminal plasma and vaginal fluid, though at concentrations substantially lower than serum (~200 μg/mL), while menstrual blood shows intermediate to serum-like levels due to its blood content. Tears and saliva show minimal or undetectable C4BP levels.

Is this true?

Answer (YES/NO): NO